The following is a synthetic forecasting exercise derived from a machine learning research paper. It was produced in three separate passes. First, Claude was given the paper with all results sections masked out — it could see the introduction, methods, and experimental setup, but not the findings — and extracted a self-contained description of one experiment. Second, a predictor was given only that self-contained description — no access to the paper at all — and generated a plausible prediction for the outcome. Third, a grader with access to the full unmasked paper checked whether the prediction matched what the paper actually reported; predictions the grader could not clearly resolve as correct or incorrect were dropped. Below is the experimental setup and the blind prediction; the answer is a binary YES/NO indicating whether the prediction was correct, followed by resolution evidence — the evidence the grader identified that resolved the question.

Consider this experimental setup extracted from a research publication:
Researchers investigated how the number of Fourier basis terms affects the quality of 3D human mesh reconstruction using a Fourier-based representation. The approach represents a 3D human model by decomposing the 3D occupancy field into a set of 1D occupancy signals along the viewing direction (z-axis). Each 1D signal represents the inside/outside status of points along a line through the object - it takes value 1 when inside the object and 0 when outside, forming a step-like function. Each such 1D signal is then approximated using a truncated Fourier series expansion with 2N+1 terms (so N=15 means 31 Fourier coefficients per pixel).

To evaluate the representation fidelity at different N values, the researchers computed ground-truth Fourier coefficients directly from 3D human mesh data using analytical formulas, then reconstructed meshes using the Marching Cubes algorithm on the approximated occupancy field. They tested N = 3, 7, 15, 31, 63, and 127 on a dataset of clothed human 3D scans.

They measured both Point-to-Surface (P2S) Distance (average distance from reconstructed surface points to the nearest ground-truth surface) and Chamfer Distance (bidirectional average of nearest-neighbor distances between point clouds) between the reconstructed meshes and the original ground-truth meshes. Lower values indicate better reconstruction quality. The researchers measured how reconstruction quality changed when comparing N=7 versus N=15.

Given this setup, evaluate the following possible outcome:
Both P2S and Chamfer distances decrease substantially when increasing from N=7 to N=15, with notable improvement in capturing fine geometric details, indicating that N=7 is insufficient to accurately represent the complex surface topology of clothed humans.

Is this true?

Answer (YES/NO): YES